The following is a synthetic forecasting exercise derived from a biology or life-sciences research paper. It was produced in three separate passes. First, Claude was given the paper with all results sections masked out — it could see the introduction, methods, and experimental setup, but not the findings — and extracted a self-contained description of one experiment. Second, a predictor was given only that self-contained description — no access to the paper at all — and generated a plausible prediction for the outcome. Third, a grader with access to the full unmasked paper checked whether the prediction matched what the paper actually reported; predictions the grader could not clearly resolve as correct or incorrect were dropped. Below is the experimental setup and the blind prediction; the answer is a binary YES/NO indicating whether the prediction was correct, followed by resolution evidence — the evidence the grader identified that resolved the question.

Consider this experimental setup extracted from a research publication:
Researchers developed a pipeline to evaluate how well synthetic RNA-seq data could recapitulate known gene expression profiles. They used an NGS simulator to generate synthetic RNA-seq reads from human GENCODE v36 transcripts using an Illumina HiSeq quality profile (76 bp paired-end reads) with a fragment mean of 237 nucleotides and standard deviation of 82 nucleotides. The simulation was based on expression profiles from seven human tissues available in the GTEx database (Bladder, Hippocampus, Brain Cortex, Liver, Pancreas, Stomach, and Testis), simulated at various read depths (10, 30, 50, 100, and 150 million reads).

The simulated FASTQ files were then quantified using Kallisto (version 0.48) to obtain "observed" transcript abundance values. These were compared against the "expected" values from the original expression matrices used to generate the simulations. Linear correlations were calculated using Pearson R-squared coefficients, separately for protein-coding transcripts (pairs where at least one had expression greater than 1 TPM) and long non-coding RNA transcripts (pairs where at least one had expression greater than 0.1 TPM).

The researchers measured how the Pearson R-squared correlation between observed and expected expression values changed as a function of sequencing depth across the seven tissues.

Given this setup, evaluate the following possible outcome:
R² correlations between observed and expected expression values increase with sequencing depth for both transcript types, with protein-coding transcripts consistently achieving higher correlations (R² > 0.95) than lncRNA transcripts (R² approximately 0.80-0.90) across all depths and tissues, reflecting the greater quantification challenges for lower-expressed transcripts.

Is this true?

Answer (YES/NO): NO